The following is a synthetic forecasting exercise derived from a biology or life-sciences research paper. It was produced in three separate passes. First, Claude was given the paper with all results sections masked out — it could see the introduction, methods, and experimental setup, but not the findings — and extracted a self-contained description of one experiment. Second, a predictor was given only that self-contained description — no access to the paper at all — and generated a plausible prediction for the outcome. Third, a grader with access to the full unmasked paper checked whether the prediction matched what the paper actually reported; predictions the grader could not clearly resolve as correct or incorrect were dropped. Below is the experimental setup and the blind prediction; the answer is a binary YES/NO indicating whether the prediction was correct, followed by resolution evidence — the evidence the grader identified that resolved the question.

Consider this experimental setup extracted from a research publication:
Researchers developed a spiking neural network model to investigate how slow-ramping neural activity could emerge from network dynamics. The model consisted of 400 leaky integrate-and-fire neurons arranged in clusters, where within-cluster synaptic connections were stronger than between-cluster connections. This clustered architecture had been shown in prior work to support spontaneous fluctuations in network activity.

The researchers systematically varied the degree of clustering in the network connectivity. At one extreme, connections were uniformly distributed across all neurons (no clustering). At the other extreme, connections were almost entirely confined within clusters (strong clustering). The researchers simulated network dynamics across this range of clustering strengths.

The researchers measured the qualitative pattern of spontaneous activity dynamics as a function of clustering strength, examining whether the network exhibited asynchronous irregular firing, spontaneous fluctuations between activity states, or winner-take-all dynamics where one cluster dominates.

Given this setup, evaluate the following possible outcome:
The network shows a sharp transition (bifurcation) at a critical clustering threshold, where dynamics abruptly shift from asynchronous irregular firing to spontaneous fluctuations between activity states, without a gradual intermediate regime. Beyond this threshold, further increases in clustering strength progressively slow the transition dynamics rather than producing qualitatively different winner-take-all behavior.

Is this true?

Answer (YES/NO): NO